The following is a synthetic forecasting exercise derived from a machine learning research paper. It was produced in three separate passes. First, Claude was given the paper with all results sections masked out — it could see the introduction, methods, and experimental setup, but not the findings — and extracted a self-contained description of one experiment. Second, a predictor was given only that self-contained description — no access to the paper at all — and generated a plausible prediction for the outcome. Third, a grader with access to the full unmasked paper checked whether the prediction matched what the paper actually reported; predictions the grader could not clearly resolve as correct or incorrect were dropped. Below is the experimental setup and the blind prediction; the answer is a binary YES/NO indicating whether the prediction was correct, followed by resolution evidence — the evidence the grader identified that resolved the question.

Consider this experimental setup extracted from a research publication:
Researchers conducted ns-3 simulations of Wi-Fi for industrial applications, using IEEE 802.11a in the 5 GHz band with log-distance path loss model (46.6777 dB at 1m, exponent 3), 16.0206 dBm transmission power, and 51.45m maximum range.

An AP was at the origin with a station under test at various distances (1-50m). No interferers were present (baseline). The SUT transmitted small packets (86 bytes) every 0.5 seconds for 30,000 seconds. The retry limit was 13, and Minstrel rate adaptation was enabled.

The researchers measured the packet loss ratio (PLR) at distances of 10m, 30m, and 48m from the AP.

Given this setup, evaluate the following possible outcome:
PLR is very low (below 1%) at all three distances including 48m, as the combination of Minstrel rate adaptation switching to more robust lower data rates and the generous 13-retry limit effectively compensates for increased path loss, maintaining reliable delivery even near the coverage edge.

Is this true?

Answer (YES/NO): YES